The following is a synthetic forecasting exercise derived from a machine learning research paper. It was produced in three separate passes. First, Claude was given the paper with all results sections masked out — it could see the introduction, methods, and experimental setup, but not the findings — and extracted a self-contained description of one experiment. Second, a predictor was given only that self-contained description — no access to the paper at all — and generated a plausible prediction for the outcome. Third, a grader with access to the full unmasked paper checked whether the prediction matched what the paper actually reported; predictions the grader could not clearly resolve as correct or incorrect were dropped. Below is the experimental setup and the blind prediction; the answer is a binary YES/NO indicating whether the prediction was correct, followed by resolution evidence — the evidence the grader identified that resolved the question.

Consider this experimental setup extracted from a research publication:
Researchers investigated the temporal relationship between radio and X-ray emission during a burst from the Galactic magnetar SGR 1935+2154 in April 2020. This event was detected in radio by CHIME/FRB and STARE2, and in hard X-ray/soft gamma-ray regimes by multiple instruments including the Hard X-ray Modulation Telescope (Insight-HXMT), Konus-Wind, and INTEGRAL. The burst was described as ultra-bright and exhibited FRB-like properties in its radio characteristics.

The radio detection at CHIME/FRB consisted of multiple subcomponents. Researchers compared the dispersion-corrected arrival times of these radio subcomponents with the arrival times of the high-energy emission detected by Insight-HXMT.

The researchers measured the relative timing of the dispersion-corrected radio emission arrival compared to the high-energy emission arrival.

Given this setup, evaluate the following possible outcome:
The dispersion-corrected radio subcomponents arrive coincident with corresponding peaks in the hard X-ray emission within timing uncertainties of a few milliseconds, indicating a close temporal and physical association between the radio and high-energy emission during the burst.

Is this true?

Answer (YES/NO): NO